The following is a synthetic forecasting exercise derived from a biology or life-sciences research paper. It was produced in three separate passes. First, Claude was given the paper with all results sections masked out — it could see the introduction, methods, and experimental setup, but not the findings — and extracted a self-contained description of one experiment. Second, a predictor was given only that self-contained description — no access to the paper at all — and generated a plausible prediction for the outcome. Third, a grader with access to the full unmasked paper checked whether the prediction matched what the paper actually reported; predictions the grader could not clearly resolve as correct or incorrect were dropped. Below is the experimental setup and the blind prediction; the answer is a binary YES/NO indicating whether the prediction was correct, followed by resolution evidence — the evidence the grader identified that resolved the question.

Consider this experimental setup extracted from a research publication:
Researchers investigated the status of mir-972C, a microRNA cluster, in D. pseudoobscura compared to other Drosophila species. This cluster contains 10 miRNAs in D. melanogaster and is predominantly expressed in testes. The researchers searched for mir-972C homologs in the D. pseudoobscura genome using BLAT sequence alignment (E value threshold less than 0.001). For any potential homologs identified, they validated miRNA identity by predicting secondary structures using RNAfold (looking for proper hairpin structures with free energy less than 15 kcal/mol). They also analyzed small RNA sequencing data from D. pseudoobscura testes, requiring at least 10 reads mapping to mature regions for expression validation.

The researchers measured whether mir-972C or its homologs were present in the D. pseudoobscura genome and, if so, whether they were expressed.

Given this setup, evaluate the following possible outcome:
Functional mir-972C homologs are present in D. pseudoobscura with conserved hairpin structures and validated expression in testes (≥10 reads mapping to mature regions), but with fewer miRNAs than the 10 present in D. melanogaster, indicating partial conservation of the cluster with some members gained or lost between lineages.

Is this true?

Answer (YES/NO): NO